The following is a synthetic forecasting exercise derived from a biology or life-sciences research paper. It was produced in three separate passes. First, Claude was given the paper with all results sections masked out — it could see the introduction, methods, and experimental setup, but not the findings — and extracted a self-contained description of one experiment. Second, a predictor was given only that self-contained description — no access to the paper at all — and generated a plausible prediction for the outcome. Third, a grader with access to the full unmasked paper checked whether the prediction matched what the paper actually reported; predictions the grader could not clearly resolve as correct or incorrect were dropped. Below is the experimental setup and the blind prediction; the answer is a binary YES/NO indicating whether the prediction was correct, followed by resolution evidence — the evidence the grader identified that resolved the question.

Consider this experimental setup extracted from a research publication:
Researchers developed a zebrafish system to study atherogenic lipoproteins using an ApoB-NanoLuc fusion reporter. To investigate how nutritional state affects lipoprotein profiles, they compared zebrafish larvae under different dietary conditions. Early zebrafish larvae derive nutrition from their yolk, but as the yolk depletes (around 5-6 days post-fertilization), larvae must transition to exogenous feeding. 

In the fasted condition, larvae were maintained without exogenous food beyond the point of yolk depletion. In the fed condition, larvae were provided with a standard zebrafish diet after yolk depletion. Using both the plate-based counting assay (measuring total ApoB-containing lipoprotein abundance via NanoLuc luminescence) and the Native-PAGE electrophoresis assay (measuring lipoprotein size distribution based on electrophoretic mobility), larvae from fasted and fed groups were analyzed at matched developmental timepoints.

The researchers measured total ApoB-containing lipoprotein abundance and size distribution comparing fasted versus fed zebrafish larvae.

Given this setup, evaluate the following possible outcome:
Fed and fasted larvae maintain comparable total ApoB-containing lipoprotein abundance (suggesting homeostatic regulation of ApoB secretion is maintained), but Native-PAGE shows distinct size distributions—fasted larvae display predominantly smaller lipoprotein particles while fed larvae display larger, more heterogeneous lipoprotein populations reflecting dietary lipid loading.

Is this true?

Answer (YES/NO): NO